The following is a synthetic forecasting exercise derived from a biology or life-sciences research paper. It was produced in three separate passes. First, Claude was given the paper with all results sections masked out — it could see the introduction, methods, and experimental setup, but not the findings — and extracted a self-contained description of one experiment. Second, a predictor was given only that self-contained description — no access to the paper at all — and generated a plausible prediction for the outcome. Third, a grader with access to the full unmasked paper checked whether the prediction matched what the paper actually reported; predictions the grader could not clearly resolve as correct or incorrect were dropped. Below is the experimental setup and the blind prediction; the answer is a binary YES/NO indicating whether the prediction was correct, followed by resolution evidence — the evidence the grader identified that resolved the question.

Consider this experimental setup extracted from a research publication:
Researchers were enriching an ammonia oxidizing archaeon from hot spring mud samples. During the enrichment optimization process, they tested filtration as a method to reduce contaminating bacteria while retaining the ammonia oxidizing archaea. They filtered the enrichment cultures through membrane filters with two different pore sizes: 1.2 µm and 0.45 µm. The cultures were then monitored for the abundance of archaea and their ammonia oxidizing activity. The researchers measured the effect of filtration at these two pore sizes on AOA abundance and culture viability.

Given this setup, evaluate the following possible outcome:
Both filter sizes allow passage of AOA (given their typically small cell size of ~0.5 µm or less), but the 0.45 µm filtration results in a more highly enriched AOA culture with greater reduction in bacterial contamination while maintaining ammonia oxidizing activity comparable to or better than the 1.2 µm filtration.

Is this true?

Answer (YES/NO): NO